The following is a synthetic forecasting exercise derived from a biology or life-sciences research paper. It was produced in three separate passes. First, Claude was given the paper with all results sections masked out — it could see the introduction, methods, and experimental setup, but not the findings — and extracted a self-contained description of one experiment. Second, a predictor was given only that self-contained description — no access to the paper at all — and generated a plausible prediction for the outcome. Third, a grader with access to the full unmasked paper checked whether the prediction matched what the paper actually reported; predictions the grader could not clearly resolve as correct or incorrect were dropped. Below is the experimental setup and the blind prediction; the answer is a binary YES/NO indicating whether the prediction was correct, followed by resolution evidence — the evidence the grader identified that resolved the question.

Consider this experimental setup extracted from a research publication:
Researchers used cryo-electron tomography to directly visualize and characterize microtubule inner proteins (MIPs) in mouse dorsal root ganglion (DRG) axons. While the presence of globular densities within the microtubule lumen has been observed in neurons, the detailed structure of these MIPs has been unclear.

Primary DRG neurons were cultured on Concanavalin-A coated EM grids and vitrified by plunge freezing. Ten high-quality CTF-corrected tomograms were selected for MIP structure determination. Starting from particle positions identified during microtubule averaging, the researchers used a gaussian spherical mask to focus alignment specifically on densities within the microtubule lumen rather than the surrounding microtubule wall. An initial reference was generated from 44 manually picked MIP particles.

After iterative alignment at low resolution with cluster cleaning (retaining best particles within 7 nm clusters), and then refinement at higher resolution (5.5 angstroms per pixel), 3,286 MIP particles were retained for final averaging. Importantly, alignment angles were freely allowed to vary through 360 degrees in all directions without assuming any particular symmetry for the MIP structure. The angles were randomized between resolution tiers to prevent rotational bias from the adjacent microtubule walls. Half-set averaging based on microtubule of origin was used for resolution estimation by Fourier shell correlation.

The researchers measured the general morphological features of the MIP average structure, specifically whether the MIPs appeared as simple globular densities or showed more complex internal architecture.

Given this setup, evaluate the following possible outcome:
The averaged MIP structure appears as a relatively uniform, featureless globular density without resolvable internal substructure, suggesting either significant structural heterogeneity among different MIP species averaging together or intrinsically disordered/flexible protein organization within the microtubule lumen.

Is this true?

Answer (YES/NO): NO